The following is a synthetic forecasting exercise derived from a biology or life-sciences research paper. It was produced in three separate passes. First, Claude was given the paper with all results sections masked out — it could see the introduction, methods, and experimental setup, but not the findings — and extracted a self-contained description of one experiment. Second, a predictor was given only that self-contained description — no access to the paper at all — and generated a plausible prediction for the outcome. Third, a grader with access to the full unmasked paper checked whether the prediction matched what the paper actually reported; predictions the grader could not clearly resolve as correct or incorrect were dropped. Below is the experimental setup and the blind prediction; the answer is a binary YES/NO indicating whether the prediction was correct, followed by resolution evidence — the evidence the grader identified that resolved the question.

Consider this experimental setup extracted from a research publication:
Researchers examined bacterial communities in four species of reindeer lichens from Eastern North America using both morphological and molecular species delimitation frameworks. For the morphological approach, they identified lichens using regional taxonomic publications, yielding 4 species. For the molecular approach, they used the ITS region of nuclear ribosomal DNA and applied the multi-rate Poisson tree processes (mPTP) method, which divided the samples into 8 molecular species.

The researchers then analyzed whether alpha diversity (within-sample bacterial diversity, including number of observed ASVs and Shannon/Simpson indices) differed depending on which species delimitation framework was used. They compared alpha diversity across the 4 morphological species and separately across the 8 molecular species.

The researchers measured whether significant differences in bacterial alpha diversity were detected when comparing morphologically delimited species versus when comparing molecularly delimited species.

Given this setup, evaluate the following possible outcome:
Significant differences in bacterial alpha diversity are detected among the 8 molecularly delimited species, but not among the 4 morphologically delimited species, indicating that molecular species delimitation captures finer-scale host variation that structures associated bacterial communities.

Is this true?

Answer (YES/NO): NO